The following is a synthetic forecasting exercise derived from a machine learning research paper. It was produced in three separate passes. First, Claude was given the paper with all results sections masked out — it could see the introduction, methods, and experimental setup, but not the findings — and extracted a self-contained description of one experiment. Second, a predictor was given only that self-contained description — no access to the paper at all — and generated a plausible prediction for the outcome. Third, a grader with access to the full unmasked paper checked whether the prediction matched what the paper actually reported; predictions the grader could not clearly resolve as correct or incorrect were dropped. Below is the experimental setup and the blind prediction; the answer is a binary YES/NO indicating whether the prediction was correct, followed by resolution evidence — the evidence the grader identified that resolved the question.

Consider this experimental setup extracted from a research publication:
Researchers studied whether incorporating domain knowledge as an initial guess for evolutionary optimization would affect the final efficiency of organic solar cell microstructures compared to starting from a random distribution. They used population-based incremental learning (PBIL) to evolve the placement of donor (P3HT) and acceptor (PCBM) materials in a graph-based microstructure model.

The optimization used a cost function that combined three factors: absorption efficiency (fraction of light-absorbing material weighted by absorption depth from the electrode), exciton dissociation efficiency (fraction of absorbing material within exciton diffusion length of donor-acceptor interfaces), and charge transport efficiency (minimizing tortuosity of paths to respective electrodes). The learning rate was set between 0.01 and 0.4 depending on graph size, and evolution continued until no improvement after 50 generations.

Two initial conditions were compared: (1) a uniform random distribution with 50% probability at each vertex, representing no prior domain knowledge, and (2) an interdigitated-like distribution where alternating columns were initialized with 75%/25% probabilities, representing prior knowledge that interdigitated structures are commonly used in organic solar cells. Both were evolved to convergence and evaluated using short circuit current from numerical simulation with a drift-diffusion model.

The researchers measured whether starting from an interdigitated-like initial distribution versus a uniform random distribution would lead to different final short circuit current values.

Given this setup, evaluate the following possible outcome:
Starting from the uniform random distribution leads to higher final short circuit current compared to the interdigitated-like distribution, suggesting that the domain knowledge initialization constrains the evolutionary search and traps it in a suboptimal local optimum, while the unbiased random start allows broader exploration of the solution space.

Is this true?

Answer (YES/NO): NO